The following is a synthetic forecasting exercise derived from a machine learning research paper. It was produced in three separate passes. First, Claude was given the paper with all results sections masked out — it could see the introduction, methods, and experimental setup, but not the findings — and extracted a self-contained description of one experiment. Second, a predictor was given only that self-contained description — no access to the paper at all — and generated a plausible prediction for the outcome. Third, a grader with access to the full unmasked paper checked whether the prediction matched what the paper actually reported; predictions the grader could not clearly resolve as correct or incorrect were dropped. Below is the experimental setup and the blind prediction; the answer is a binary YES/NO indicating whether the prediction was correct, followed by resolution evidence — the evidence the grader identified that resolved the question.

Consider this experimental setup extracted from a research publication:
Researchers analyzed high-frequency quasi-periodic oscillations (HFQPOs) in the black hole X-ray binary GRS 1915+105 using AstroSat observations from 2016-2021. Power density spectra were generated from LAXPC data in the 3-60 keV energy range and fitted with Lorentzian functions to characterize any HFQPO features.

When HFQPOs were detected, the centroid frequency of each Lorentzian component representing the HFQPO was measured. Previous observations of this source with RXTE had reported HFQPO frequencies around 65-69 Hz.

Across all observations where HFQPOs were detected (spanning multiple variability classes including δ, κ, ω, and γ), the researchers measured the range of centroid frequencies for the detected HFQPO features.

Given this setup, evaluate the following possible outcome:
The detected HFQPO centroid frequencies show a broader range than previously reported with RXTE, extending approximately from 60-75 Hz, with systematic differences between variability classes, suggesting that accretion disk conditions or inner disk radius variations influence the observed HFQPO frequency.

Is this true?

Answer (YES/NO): NO